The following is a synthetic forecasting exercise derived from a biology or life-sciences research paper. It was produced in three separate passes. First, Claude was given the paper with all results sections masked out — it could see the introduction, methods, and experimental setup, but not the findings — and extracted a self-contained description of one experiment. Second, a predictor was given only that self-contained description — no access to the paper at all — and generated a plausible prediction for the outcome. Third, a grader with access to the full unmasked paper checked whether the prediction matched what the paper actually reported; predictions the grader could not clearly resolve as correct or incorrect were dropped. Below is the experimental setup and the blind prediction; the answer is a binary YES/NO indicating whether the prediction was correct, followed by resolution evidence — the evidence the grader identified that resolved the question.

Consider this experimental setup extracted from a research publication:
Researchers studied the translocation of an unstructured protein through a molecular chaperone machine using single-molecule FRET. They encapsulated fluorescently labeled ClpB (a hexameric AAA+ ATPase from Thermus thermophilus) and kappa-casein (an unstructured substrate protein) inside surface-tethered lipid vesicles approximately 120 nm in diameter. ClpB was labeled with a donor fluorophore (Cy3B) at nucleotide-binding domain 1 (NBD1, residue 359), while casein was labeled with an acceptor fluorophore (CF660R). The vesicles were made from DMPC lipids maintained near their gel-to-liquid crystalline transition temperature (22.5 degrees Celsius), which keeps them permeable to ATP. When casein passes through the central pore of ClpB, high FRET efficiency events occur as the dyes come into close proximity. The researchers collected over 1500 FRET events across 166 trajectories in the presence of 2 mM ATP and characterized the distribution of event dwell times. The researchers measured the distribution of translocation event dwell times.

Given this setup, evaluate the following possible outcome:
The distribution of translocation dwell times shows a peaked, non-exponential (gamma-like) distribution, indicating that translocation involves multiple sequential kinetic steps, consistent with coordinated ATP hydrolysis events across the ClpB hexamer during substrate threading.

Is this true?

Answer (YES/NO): NO